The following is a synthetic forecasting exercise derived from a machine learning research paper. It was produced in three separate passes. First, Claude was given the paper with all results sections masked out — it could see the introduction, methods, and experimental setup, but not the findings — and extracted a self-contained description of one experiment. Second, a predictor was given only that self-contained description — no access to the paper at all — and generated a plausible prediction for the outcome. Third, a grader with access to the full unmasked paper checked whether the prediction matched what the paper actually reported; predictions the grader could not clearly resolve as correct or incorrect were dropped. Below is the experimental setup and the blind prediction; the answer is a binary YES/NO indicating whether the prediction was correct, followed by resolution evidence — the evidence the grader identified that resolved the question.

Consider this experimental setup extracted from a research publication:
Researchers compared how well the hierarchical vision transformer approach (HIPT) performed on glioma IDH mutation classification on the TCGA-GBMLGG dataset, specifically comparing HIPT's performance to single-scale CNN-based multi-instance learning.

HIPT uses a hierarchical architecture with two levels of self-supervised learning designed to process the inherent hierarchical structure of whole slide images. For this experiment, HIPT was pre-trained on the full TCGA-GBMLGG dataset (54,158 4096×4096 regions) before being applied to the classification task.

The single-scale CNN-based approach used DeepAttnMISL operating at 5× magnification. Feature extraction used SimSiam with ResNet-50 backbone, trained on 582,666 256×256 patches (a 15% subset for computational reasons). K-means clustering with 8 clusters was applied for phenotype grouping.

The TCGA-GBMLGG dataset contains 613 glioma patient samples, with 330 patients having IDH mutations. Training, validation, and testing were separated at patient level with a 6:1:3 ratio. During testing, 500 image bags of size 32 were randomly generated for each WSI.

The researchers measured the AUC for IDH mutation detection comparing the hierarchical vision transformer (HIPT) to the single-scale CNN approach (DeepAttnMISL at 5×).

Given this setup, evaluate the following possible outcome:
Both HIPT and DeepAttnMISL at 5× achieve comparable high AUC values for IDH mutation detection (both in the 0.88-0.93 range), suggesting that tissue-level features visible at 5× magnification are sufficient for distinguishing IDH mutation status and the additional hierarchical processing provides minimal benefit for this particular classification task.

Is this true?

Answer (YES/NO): NO